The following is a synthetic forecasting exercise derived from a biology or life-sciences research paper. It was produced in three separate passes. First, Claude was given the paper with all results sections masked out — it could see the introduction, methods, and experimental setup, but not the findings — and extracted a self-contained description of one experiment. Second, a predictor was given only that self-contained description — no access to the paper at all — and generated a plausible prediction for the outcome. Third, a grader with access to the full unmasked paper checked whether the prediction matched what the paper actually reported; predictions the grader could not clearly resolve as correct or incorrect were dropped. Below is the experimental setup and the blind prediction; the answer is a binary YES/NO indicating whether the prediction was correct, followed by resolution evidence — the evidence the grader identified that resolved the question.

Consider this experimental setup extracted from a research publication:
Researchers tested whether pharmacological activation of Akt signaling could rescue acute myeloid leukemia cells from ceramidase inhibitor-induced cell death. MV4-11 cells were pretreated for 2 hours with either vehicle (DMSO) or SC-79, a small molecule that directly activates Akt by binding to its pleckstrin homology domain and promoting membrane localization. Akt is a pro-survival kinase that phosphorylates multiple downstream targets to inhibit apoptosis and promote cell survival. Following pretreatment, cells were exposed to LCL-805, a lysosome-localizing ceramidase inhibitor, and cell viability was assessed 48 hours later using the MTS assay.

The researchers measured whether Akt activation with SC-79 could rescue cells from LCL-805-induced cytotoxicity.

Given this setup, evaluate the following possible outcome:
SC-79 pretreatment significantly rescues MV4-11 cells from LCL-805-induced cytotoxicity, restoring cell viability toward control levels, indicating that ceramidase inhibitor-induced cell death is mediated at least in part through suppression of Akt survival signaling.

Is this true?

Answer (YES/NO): YES